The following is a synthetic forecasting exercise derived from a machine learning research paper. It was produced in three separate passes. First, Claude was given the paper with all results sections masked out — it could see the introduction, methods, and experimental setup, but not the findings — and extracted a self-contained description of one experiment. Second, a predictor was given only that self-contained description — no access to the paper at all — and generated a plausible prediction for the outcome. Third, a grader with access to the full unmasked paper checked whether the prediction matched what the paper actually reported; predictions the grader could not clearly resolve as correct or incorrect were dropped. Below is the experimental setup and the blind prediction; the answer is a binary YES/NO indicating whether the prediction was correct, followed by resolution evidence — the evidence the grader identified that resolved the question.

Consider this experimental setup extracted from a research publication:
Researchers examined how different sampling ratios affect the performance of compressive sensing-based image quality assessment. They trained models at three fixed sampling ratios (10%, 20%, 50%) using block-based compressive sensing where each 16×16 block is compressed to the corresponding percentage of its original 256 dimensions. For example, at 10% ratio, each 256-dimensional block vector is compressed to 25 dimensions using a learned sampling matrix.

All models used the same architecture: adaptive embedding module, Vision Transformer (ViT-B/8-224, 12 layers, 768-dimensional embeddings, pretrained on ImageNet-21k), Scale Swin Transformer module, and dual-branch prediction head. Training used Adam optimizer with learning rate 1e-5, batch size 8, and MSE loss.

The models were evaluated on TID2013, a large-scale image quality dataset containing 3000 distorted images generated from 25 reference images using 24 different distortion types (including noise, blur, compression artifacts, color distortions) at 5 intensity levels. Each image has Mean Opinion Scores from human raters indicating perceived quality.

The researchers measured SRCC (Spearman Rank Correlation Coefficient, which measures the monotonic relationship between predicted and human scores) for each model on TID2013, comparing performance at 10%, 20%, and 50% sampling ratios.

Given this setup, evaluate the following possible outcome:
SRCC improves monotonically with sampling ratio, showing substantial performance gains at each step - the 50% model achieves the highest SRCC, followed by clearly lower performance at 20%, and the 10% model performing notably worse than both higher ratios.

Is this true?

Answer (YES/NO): NO